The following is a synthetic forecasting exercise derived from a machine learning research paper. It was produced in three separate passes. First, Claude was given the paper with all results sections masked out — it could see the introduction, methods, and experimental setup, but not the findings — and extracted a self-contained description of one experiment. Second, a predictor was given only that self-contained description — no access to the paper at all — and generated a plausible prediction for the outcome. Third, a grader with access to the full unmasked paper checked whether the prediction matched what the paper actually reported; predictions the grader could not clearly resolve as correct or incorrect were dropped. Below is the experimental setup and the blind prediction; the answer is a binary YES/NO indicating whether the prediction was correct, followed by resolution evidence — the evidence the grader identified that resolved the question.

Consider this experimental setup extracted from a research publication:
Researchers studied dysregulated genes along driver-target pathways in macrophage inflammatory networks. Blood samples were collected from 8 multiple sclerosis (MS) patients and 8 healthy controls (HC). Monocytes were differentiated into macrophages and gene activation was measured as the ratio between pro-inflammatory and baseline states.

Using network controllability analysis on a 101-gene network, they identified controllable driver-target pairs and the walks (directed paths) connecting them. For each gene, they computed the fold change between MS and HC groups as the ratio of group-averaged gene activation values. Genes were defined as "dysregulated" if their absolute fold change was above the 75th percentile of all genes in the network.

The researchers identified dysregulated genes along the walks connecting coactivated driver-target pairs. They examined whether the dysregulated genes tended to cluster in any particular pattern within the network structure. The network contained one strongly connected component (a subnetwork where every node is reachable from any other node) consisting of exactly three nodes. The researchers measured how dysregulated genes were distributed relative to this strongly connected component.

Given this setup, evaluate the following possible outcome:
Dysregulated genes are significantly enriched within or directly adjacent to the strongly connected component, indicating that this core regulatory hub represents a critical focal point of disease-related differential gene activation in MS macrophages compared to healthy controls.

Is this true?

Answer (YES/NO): YES